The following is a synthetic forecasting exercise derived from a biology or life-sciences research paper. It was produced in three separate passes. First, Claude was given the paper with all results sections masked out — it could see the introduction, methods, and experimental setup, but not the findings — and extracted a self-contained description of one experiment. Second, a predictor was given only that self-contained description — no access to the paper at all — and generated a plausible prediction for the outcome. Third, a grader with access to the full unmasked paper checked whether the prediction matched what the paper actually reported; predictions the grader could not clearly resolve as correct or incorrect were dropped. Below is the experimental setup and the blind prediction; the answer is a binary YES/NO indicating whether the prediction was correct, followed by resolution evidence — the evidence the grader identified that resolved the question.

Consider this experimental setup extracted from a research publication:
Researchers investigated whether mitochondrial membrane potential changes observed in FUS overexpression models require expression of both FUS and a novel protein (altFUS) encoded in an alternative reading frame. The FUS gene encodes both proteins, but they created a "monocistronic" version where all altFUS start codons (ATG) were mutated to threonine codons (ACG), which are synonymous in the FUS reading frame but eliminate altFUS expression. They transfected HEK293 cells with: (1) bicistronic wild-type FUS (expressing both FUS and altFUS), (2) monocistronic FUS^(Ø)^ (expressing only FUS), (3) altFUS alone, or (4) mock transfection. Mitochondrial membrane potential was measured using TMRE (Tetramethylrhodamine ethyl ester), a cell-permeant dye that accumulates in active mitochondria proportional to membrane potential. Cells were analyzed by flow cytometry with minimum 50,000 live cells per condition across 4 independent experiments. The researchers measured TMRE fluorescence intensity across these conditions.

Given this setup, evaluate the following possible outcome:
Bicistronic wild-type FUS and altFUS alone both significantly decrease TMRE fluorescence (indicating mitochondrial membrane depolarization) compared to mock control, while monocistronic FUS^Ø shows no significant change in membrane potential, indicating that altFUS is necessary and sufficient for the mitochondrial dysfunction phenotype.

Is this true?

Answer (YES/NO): NO